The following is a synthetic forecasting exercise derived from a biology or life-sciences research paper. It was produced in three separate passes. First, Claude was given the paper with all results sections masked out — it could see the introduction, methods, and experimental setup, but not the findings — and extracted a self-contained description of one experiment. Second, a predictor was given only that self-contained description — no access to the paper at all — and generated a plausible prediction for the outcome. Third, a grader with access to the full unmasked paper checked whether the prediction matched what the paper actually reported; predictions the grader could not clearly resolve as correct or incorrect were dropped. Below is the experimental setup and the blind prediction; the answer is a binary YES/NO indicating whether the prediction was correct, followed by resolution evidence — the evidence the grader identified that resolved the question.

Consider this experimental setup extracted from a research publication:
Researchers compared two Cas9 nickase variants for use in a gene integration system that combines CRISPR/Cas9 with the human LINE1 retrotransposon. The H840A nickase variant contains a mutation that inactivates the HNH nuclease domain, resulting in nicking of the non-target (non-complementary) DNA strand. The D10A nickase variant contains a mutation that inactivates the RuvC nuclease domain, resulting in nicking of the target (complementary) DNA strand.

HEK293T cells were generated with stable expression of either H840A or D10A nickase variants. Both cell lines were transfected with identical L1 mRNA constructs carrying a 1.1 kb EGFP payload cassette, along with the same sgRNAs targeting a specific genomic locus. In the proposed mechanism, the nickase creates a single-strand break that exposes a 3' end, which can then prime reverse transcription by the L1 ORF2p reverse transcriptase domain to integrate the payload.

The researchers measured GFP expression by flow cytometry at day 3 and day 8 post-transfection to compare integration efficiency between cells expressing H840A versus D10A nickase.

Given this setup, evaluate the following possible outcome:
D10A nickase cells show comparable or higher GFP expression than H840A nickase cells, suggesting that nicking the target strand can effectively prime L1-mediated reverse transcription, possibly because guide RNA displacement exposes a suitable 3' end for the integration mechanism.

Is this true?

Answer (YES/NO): NO